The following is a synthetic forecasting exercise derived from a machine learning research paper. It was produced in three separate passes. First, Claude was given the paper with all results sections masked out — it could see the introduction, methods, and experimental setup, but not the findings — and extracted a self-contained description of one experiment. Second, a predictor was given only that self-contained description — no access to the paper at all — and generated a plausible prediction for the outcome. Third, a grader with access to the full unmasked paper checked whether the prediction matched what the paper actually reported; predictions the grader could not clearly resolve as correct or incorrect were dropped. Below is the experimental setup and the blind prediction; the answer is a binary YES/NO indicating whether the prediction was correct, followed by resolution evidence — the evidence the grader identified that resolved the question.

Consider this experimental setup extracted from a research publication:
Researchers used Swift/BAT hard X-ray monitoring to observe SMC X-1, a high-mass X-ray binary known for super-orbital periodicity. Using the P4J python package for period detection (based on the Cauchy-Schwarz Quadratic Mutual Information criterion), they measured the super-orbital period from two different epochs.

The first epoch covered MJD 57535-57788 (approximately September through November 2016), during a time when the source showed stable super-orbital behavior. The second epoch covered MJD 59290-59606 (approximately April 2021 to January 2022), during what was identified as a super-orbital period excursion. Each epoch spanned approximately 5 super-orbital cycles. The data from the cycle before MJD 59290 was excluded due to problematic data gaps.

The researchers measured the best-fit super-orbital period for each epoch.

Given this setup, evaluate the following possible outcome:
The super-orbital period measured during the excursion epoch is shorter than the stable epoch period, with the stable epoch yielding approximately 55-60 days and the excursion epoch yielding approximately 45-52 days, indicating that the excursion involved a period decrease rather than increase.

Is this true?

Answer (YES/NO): NO